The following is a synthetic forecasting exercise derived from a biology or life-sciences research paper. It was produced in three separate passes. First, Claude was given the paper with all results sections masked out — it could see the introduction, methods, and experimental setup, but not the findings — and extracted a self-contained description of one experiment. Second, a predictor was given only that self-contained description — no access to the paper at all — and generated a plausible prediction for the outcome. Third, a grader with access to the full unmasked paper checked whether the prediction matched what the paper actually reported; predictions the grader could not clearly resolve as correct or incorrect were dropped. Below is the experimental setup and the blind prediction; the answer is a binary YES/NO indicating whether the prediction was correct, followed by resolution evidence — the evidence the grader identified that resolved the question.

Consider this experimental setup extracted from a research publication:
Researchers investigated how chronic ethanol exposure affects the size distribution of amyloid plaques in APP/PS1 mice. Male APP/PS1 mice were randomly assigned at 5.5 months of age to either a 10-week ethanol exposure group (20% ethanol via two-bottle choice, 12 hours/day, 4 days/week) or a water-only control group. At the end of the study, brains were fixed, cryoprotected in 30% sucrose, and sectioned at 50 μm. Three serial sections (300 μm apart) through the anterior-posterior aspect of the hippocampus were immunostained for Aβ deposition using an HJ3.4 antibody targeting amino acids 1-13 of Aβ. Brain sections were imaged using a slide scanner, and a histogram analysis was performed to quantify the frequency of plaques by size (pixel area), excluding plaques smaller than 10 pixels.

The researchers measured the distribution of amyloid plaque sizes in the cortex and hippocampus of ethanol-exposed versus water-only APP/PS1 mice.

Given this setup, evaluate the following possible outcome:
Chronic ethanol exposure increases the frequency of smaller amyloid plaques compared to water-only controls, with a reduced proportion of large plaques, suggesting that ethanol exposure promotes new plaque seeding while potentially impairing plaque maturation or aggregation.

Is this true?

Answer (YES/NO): YES